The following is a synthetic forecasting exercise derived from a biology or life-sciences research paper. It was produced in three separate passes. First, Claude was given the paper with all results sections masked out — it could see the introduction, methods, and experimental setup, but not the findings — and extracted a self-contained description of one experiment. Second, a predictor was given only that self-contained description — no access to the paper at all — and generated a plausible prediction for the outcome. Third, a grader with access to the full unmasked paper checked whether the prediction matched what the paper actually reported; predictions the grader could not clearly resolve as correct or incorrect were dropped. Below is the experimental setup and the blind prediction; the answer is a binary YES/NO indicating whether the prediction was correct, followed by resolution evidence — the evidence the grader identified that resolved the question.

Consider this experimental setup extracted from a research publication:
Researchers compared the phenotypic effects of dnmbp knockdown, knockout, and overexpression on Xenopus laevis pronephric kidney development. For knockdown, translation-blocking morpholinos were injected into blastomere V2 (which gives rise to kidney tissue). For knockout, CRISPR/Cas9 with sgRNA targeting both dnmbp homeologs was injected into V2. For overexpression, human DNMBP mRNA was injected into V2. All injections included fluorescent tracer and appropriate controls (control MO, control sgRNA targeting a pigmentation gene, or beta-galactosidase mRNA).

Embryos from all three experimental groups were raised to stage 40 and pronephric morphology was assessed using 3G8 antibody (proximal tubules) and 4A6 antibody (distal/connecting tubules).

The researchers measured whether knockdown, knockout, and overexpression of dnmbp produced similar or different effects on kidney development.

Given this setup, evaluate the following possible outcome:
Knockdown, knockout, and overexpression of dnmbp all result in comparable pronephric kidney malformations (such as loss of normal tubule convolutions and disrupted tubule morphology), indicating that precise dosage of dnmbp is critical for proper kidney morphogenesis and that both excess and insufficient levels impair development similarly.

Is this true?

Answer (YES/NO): YES